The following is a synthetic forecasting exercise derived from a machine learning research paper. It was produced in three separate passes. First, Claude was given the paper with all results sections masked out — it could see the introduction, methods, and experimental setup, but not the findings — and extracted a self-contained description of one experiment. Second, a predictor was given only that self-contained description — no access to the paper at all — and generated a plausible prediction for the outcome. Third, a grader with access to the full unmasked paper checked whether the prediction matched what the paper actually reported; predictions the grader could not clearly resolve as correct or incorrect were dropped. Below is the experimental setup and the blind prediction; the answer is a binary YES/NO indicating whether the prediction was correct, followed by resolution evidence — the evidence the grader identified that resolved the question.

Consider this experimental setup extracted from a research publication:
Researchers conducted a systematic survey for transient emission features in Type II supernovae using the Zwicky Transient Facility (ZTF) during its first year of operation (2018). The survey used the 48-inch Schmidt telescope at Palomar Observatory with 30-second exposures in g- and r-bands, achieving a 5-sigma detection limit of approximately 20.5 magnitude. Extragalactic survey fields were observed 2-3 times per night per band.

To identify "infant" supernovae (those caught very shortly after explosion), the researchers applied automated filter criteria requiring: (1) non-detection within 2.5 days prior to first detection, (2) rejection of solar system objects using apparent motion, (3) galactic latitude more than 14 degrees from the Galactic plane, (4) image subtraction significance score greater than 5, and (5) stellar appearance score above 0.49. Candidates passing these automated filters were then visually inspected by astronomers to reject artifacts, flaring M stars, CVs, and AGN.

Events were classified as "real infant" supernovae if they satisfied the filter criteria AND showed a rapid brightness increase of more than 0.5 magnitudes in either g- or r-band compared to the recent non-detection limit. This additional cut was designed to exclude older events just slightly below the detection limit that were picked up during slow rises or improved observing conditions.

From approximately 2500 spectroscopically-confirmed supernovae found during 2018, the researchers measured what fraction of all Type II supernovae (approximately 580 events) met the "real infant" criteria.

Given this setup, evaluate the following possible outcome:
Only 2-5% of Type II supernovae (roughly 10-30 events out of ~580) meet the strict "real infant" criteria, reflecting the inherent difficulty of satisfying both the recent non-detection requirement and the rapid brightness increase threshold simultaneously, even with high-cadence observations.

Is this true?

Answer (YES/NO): YES